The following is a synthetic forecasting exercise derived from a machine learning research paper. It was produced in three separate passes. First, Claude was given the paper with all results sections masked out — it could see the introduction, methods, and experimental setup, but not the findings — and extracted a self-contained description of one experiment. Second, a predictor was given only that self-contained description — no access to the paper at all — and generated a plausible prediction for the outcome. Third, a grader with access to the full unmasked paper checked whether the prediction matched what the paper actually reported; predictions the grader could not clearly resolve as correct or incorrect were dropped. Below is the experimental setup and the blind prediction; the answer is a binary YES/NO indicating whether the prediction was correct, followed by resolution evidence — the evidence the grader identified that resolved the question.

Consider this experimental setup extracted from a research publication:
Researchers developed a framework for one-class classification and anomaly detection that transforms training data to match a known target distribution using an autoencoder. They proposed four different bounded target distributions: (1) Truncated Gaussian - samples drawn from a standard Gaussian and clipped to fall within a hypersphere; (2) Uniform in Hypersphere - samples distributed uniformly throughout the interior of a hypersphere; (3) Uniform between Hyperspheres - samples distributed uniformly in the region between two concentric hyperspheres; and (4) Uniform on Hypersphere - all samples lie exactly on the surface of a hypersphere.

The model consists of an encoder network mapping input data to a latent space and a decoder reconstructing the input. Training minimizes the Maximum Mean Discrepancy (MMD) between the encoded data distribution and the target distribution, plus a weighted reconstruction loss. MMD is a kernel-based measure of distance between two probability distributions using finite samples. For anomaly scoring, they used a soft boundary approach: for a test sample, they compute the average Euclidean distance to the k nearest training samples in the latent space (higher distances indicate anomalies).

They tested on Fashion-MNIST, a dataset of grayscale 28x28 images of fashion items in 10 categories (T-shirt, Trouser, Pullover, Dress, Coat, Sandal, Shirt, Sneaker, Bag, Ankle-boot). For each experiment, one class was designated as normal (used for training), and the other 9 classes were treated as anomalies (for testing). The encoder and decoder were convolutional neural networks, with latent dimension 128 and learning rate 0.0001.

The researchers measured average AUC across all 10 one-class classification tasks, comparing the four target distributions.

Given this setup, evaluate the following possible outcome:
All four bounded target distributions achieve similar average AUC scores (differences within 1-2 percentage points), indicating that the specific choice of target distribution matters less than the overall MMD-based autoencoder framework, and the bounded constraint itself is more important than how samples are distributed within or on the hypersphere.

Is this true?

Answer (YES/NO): YES